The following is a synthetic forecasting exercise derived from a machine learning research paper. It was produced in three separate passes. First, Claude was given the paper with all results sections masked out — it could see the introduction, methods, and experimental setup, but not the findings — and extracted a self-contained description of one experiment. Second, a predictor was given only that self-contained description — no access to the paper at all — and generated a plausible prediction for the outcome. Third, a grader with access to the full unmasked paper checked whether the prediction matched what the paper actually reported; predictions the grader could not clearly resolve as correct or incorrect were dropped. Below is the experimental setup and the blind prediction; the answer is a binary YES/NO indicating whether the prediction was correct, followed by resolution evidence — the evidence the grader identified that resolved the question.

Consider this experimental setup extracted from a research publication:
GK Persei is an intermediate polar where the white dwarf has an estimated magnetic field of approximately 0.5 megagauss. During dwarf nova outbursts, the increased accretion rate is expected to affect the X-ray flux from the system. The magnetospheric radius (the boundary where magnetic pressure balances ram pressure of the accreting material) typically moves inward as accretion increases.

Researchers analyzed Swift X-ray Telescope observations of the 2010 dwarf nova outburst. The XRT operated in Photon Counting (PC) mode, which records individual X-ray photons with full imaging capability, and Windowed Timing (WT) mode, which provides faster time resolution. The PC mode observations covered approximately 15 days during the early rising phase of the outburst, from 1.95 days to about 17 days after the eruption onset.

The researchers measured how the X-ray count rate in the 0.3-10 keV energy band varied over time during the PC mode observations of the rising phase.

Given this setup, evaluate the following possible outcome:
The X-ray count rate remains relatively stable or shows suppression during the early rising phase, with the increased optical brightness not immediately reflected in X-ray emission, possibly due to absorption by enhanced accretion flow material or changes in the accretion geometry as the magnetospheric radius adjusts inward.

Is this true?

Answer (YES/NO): YES